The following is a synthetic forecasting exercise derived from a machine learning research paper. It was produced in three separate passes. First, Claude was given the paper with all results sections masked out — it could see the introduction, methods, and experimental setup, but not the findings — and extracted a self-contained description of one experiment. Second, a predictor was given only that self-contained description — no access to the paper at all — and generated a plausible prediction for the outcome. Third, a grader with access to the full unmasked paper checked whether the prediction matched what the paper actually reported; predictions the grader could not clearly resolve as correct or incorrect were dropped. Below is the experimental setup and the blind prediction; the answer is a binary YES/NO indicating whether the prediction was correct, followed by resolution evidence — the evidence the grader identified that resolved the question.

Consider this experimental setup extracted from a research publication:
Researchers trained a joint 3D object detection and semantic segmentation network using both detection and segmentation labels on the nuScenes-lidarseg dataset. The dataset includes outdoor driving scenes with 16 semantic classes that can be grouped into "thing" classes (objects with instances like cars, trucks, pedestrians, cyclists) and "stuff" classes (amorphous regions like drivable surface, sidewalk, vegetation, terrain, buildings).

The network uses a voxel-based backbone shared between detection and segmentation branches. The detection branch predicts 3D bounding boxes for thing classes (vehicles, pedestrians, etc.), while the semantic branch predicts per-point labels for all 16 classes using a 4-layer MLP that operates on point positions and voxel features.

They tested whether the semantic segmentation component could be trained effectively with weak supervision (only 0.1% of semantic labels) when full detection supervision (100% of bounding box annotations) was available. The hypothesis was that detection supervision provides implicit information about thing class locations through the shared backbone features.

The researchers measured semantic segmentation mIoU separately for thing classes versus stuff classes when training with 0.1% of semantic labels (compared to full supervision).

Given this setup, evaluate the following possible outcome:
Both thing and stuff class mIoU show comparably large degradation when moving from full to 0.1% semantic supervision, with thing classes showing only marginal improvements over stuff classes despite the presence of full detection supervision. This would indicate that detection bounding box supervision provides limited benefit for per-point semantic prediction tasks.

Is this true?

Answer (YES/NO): NO